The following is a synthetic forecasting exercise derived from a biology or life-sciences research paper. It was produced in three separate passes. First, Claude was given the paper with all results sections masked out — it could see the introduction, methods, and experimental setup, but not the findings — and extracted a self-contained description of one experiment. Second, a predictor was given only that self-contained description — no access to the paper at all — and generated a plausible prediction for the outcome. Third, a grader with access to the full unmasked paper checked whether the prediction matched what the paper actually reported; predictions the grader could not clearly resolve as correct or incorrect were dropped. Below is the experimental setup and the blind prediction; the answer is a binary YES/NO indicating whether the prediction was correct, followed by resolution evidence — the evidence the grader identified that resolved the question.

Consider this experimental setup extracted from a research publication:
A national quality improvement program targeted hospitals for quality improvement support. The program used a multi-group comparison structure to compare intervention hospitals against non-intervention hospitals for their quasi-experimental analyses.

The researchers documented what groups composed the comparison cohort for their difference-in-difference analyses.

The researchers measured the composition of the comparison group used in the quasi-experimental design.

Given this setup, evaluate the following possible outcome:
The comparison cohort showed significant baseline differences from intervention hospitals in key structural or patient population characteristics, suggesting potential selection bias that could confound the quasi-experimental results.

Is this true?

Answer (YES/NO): NO